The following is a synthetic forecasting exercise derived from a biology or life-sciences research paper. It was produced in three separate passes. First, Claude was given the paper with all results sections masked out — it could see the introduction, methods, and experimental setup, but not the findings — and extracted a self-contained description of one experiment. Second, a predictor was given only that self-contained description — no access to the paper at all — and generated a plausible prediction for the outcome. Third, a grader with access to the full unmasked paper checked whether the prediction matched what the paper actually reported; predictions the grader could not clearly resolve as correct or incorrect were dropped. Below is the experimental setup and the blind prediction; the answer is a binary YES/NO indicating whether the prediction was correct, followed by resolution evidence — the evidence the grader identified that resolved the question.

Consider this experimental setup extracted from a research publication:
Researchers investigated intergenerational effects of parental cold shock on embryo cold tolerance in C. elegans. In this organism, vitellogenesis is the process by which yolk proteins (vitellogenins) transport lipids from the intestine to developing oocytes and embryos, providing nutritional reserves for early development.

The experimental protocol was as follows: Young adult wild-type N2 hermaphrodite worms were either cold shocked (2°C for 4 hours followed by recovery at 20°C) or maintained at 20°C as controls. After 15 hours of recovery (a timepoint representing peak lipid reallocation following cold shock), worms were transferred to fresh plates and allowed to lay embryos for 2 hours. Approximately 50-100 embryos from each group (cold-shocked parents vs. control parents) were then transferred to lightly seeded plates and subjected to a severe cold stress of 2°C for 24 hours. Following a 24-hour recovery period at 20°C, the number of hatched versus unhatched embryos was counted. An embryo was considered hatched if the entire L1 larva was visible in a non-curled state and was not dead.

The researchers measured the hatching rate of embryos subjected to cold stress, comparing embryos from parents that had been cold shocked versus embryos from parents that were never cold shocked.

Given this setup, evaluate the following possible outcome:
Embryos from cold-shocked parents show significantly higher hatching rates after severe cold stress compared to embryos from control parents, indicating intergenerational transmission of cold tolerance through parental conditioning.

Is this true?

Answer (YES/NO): YES